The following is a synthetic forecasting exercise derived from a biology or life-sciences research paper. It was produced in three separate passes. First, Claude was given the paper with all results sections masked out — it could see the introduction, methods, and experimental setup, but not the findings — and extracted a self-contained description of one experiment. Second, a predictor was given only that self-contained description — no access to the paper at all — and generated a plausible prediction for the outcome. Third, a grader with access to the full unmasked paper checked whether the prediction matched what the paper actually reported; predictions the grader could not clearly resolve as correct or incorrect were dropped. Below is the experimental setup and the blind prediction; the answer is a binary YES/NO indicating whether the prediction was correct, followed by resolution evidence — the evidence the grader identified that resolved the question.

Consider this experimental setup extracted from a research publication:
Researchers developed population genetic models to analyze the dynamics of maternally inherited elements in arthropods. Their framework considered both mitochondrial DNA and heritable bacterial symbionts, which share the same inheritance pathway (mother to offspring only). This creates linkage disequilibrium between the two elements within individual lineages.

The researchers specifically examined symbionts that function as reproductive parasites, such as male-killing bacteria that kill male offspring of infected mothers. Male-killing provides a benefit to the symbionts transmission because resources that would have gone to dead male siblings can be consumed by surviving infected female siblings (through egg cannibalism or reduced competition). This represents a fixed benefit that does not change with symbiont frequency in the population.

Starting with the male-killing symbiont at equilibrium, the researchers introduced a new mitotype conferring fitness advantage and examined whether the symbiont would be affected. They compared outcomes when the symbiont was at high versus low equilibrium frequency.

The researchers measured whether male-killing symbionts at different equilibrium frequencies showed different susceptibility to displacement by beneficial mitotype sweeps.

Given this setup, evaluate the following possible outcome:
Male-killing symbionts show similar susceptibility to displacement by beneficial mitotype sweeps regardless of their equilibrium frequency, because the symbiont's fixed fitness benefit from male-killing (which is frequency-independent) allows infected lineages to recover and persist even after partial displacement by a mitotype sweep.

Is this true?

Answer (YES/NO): NO